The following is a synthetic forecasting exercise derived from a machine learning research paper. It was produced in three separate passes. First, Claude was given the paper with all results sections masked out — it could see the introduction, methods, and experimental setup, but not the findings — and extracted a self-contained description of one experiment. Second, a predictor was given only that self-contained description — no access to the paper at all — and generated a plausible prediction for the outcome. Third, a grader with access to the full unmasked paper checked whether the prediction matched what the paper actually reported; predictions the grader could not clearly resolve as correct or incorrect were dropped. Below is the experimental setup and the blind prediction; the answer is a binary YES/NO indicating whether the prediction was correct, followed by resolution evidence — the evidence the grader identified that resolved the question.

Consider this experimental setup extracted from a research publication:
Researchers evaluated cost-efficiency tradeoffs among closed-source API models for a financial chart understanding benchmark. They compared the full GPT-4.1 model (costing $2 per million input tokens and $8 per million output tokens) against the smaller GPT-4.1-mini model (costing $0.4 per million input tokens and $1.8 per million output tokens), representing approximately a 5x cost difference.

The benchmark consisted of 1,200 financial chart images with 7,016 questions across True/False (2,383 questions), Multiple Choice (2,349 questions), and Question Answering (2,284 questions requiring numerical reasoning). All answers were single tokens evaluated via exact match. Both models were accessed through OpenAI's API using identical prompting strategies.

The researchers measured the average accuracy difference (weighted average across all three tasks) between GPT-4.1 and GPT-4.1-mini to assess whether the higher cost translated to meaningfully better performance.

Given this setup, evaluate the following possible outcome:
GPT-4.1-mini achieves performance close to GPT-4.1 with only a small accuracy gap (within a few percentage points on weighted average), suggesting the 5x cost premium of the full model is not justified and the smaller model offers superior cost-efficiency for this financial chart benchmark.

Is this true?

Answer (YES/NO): YES